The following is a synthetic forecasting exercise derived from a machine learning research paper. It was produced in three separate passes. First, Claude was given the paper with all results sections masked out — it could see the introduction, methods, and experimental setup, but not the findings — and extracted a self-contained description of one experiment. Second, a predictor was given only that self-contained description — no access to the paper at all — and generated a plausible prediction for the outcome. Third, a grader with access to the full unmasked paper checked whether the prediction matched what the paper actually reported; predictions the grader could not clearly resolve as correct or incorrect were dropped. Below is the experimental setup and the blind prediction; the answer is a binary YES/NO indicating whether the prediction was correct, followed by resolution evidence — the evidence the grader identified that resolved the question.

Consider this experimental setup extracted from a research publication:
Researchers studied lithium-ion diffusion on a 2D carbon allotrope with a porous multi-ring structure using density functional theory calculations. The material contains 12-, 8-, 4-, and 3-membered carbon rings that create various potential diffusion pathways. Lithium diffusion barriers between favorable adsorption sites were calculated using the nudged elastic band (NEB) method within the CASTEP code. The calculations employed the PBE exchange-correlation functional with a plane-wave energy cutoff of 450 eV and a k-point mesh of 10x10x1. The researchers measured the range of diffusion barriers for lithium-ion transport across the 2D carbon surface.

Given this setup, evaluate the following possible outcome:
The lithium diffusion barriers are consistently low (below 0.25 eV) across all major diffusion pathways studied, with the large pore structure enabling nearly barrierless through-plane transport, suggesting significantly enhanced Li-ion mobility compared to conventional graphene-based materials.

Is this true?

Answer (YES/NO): NO